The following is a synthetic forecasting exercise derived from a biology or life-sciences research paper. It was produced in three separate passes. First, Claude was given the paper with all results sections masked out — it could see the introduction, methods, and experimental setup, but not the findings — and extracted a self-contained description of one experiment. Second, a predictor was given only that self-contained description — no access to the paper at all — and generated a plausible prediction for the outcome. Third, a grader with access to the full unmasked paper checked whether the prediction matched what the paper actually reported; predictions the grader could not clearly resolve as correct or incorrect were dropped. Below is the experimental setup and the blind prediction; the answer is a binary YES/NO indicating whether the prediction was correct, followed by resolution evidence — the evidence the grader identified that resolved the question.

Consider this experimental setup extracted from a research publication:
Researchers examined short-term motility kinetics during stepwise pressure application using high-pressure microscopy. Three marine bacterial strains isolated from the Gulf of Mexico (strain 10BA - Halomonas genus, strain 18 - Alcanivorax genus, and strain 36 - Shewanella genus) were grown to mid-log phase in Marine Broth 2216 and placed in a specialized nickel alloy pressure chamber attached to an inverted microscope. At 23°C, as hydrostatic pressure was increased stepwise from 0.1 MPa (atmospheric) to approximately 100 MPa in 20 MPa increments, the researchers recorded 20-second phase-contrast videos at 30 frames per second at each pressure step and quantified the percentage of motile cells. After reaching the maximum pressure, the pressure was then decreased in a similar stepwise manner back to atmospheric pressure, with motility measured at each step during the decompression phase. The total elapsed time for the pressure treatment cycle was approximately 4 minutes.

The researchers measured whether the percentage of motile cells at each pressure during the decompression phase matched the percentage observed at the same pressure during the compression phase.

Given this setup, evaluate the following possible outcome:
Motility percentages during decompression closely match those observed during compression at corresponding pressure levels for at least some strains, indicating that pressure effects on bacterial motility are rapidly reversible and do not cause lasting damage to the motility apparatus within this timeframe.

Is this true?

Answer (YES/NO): NO